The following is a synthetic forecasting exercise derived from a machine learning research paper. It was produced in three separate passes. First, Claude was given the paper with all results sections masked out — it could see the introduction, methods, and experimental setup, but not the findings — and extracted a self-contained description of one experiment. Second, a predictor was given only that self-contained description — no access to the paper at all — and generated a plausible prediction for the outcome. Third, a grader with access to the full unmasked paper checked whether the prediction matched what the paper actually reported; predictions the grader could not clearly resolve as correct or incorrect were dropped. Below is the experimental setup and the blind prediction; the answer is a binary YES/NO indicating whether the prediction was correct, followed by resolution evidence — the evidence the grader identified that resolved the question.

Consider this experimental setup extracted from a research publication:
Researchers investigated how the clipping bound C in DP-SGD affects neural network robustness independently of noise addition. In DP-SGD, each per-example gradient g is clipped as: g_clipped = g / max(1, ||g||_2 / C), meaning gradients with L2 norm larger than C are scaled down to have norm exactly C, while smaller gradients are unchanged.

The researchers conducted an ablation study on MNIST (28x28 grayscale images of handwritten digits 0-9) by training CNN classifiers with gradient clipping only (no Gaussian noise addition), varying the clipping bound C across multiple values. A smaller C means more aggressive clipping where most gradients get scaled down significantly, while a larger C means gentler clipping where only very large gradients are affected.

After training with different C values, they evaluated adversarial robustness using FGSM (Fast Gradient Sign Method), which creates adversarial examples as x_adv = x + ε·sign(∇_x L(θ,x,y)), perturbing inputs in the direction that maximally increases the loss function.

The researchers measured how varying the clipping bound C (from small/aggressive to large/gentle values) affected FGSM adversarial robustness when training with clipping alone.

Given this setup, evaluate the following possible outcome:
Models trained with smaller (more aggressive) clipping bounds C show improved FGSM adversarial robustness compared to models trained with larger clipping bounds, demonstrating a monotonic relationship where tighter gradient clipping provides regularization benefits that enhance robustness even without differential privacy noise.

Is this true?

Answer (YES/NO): NO